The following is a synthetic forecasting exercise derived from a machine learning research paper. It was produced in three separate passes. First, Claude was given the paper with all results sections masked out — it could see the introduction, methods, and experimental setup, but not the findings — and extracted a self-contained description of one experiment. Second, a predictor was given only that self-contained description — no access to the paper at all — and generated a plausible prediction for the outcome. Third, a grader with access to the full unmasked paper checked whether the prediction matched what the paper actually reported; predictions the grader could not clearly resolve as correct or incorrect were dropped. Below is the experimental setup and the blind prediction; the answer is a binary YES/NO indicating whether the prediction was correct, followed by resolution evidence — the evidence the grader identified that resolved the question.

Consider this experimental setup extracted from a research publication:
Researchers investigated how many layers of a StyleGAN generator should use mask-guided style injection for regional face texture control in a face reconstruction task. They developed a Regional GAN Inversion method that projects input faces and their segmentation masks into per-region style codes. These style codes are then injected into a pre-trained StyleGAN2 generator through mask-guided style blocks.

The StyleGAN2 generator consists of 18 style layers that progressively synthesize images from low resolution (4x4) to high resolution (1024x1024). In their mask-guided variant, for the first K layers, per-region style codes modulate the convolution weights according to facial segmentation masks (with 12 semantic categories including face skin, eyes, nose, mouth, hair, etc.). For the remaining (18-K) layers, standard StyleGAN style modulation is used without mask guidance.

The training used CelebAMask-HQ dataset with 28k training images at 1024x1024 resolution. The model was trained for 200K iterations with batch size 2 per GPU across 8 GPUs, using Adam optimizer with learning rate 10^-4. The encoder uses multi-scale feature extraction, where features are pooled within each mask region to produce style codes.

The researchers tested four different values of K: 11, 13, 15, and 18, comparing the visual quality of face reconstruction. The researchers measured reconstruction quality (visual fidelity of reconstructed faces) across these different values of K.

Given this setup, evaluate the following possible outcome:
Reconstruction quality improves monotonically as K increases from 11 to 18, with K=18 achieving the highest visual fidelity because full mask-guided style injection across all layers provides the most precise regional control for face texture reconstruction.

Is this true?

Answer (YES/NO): NO